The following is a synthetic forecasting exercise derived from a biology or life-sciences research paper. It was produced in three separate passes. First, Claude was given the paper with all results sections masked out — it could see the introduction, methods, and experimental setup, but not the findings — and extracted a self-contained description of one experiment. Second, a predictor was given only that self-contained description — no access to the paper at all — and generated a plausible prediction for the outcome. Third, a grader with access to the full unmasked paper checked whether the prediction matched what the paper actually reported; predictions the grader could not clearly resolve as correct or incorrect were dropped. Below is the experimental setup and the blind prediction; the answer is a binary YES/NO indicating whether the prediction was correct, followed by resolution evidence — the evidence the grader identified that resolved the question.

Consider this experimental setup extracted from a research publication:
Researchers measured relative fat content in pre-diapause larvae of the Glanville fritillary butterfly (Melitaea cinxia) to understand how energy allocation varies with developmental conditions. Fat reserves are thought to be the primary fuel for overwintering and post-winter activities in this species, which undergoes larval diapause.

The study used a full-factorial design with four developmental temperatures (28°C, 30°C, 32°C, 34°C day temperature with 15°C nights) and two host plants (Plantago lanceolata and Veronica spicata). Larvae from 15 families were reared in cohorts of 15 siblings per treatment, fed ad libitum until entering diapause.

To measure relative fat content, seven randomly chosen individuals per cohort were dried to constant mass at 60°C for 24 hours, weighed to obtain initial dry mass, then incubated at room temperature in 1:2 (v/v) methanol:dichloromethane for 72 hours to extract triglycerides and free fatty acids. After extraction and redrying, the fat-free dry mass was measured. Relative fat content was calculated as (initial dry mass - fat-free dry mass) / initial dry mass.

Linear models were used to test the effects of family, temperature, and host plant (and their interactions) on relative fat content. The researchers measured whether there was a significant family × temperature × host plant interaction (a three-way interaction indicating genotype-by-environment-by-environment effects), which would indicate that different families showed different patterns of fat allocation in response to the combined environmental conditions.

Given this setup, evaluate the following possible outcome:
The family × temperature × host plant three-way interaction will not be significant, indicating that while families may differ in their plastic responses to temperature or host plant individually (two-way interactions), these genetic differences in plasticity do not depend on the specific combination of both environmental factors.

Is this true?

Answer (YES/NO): NO